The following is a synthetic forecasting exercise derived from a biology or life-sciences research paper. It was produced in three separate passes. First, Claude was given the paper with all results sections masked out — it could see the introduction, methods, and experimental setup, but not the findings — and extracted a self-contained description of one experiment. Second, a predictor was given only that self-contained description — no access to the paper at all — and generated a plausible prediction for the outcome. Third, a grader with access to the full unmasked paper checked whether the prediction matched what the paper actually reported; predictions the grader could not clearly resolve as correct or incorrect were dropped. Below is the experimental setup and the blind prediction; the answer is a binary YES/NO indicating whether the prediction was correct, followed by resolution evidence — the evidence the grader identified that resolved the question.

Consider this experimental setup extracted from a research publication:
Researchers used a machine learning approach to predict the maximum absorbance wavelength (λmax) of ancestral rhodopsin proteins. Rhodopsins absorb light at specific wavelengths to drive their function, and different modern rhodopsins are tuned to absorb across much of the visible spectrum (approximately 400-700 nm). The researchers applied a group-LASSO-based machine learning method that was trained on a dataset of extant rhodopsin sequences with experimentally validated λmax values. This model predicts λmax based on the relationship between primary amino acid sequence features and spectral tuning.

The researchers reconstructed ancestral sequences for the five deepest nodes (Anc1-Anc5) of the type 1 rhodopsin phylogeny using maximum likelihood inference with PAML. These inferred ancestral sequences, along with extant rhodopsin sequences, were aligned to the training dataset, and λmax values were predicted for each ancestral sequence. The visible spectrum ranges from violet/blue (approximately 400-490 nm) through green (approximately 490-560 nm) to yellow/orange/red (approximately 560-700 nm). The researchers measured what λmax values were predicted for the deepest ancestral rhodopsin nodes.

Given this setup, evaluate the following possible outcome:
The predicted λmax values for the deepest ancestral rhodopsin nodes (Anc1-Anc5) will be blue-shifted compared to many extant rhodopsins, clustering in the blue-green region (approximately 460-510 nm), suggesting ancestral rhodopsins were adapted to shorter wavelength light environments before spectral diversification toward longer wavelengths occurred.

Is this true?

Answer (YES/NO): NO